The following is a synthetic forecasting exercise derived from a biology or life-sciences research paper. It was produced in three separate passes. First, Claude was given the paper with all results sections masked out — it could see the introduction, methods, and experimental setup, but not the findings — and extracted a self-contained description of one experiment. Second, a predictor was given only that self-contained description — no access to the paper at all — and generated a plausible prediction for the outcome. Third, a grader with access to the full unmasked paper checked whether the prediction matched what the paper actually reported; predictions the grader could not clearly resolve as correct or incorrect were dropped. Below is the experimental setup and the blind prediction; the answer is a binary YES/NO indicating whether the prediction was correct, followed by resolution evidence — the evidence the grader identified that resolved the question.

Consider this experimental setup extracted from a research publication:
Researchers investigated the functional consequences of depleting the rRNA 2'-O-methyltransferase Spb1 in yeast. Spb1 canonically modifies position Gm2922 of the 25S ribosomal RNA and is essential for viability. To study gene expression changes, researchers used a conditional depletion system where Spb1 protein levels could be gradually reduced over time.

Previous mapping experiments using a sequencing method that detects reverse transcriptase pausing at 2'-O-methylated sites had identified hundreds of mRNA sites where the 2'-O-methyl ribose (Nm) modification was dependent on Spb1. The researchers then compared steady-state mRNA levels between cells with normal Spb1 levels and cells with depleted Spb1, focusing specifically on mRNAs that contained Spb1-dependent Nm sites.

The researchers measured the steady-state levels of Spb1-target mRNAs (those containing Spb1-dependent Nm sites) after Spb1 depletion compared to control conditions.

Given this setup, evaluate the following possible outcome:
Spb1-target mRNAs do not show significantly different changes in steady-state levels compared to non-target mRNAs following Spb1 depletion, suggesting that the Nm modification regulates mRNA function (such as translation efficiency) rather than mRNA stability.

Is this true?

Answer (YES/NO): NO